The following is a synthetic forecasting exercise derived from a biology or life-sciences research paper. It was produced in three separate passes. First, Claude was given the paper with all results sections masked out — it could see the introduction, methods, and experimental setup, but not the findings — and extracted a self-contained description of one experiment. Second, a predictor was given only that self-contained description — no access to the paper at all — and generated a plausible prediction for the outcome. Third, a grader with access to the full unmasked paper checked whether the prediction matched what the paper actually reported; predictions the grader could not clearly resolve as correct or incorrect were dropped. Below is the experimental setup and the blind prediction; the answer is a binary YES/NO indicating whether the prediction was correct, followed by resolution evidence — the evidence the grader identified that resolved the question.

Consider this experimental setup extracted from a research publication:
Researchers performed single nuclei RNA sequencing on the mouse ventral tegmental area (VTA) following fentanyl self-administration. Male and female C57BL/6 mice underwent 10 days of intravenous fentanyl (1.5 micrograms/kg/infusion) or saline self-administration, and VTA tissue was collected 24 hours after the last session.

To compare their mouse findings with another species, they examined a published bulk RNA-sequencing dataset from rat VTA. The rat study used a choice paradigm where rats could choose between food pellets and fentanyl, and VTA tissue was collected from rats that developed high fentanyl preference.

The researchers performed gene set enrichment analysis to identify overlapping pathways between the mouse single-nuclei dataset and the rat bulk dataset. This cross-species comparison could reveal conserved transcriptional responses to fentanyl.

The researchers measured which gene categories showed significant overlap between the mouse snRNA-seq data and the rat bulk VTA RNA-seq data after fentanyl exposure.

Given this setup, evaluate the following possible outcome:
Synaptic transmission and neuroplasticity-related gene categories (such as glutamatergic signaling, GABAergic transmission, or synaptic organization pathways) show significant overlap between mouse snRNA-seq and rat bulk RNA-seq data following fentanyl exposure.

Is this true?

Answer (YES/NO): YES